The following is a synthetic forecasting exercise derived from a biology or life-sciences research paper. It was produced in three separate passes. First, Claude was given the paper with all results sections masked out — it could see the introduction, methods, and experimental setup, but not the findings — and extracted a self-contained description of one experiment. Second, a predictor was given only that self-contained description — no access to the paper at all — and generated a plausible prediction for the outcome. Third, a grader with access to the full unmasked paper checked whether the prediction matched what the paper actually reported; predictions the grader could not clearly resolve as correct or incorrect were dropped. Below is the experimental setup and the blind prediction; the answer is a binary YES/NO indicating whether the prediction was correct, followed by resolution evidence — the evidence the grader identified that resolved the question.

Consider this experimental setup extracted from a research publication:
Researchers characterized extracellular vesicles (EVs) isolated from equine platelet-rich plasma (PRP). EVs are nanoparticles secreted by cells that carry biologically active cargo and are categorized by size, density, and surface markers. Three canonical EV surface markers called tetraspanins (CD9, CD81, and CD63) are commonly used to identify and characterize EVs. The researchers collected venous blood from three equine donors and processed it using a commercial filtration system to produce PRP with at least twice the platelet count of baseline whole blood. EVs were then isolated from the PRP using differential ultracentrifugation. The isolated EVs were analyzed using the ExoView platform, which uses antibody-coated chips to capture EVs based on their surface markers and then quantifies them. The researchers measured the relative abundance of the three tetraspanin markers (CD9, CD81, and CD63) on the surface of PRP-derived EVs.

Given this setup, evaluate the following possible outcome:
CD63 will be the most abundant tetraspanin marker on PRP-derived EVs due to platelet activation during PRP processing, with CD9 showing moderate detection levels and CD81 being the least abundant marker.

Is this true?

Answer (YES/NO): NO